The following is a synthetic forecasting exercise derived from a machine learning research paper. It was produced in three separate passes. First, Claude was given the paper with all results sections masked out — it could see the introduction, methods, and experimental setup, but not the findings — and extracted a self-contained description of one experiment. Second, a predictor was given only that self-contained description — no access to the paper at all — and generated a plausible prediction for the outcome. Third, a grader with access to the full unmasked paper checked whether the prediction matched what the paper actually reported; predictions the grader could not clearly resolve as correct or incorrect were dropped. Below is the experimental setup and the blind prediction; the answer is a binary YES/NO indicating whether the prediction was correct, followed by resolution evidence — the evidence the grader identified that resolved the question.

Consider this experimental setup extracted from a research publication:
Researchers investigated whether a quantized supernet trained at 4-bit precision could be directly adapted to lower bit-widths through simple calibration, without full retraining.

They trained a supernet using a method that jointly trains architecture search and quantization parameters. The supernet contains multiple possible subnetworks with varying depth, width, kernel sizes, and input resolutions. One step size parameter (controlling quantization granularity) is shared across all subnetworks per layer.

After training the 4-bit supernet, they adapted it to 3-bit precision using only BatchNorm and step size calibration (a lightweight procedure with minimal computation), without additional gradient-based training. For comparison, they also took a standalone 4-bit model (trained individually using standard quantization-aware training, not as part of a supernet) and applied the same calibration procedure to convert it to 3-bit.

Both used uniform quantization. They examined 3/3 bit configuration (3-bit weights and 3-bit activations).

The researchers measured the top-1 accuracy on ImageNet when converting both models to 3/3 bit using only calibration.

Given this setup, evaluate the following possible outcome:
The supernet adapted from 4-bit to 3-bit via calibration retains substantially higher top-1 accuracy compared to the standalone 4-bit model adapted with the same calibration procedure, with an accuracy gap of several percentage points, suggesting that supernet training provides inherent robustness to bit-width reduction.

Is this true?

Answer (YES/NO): YES